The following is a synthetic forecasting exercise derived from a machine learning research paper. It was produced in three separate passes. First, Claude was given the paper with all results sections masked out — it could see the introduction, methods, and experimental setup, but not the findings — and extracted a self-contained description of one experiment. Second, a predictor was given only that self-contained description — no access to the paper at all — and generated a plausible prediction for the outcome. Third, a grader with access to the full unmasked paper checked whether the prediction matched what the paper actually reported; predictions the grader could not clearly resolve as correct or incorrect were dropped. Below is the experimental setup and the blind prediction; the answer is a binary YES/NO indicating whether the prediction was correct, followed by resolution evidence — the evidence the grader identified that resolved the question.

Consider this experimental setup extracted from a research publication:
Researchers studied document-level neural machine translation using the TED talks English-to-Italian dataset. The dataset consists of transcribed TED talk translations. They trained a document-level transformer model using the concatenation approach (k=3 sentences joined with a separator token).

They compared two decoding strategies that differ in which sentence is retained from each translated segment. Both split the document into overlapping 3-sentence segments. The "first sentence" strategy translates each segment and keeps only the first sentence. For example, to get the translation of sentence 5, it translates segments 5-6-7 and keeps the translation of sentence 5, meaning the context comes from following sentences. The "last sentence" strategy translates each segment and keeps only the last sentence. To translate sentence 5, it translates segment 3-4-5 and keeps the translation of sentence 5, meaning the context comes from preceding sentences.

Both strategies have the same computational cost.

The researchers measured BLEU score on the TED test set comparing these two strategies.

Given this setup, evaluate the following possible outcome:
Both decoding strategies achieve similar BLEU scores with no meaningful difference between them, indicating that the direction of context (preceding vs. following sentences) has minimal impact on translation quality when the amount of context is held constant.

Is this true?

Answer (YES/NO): YES